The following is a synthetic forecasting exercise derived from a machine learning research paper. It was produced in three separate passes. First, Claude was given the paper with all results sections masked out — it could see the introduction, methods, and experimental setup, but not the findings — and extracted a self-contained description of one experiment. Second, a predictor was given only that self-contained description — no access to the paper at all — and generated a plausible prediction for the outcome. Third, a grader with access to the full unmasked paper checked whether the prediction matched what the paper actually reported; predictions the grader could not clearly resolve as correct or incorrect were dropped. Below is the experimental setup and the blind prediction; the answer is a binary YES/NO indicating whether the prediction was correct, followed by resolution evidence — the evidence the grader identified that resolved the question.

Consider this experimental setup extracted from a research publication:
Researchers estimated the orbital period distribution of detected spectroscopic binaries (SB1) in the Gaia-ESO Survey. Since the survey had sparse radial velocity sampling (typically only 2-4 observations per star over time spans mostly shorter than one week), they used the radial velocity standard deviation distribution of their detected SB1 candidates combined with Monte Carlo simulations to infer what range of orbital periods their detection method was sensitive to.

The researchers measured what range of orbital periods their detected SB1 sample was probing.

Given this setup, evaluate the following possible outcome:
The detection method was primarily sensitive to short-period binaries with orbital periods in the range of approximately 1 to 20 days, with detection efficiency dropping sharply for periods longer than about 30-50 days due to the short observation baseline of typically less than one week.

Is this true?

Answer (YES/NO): NO